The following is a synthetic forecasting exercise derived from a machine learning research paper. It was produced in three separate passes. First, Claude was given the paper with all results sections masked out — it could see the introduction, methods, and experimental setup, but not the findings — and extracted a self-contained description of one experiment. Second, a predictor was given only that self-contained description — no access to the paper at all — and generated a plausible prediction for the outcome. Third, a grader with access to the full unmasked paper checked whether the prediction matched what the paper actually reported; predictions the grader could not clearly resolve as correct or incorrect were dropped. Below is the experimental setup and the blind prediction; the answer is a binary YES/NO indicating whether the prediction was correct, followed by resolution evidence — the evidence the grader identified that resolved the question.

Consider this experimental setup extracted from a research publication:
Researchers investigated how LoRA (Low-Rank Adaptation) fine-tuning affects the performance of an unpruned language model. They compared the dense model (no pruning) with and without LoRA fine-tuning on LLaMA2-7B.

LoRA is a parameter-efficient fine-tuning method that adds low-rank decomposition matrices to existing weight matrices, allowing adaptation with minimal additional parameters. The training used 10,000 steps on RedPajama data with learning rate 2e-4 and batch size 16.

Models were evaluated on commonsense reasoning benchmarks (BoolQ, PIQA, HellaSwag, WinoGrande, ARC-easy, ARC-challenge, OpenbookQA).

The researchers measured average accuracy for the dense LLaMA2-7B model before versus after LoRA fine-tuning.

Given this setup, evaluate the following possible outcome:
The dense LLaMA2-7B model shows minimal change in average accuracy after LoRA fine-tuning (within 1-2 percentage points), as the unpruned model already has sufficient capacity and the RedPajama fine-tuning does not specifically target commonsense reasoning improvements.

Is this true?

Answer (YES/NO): YES